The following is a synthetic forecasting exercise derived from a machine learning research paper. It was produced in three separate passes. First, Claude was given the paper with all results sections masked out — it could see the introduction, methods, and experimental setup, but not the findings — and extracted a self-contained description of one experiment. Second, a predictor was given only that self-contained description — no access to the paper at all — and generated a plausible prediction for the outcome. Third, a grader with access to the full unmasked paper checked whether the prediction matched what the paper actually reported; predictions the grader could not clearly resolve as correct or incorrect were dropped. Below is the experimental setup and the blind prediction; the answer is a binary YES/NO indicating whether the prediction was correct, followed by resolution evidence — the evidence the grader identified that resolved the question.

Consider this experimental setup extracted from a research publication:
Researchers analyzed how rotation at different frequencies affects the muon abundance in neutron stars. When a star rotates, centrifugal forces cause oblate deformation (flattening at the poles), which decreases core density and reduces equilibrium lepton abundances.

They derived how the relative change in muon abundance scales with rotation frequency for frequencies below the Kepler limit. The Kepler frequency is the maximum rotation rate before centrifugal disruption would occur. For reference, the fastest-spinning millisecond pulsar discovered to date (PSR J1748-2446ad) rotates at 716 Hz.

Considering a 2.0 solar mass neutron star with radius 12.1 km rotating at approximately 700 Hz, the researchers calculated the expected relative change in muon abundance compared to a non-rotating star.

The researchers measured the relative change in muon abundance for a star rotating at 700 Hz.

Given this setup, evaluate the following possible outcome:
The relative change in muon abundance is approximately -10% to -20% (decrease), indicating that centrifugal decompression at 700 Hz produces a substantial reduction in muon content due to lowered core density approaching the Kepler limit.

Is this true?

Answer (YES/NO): NO